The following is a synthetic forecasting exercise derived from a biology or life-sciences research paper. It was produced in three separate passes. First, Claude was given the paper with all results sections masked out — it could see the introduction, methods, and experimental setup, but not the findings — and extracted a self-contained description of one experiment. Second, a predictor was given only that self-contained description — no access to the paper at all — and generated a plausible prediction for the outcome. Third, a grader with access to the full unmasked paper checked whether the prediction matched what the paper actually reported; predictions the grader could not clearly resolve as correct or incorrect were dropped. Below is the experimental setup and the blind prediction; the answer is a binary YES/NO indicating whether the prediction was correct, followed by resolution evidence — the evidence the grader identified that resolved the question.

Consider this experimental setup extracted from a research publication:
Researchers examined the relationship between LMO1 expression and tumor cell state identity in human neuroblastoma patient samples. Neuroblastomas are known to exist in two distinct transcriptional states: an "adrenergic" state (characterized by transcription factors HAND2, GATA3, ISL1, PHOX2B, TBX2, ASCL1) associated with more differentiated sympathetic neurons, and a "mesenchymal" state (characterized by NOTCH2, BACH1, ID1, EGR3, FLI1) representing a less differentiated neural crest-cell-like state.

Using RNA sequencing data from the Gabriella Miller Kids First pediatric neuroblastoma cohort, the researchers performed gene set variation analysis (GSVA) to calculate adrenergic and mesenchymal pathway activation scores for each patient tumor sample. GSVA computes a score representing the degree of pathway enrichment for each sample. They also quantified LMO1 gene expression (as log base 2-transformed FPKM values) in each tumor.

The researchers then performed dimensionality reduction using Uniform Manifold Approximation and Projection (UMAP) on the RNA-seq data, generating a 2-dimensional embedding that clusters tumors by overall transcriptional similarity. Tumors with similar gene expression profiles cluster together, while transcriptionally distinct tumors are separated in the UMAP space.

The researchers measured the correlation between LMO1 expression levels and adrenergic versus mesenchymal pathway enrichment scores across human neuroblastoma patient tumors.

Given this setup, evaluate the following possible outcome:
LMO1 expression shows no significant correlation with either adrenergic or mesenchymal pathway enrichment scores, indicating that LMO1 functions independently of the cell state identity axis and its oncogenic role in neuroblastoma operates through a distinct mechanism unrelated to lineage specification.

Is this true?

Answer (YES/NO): NO